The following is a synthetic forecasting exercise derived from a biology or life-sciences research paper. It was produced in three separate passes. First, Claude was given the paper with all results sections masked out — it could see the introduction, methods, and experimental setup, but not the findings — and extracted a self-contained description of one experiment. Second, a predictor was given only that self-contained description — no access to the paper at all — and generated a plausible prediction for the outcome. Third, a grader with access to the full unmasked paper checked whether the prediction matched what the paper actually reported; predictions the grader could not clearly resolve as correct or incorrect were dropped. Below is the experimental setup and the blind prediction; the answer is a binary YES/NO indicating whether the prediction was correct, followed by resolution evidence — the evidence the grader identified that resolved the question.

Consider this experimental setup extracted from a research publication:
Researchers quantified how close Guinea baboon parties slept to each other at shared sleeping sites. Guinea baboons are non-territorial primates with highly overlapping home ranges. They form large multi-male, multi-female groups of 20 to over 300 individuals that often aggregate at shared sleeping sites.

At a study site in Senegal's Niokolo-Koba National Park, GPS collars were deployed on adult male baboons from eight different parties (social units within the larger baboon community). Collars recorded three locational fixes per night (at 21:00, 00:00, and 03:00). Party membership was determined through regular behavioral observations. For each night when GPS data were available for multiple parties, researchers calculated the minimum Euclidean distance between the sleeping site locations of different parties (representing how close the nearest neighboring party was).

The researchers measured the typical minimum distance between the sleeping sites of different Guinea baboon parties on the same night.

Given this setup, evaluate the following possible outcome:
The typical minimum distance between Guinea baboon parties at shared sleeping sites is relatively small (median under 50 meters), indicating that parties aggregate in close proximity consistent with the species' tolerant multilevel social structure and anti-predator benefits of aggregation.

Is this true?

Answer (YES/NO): YES